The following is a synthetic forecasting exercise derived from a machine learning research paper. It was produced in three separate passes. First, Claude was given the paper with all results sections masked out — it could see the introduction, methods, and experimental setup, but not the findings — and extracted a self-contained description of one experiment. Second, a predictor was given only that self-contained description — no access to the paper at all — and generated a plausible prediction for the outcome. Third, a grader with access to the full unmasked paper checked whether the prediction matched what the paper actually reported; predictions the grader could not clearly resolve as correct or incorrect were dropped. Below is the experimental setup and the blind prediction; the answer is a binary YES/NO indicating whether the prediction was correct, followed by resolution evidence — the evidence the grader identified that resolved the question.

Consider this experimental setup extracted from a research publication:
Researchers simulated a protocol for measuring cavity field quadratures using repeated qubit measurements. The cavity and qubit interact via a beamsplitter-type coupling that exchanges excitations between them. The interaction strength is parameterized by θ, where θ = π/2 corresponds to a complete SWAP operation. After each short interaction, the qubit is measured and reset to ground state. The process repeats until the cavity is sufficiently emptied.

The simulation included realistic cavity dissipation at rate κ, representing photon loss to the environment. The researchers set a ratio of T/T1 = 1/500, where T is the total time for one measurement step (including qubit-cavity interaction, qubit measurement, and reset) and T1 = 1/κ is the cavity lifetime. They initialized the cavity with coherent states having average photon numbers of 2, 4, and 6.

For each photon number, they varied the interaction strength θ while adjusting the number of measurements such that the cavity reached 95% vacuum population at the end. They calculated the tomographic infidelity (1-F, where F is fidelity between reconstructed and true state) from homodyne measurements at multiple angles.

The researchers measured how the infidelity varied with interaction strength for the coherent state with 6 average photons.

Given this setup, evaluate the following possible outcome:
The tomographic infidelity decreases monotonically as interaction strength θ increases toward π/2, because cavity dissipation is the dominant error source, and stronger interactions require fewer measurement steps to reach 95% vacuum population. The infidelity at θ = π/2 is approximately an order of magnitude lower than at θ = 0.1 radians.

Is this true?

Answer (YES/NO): NO